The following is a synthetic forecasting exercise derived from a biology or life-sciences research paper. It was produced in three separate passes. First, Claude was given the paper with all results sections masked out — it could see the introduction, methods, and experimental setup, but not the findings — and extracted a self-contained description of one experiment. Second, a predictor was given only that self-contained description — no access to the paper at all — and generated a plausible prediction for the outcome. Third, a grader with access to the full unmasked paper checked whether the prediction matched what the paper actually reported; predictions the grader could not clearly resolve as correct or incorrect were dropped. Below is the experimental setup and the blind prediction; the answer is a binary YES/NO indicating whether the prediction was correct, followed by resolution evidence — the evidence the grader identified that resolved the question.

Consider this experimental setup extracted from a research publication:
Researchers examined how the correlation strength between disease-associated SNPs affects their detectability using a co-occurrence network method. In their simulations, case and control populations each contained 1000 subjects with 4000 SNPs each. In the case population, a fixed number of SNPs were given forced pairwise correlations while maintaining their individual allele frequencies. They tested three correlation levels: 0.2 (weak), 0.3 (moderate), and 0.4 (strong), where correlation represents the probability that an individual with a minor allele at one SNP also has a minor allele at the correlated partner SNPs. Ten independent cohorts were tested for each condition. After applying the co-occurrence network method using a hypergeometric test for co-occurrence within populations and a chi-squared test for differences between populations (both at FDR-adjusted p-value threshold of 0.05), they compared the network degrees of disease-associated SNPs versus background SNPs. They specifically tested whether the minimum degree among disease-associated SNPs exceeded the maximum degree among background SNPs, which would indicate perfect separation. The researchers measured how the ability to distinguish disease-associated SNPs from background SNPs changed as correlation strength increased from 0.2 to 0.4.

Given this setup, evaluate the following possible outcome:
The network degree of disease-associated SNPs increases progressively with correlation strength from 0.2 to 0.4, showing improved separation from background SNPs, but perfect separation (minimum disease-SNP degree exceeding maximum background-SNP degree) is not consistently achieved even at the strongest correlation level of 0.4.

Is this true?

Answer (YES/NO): NO